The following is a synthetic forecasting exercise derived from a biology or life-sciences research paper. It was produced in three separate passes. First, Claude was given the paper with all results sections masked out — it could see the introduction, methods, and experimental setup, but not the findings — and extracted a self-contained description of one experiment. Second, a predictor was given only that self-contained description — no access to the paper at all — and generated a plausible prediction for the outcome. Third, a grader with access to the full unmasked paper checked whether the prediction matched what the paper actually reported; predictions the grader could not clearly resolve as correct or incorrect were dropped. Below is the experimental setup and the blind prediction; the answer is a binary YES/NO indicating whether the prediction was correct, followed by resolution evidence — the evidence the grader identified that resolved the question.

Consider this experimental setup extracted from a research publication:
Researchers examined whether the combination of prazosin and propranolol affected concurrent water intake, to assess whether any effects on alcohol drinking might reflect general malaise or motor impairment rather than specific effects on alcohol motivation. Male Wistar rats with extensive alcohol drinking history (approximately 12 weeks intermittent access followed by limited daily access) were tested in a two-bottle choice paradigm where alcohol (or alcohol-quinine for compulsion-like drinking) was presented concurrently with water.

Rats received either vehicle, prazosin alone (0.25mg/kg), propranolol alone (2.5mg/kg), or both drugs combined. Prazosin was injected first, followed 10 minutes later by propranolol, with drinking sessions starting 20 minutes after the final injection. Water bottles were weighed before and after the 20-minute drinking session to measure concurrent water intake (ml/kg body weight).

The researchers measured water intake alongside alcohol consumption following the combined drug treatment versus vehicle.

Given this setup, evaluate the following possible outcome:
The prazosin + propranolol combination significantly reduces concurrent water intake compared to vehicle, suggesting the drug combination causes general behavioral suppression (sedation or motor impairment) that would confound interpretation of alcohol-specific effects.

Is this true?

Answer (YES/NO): NO